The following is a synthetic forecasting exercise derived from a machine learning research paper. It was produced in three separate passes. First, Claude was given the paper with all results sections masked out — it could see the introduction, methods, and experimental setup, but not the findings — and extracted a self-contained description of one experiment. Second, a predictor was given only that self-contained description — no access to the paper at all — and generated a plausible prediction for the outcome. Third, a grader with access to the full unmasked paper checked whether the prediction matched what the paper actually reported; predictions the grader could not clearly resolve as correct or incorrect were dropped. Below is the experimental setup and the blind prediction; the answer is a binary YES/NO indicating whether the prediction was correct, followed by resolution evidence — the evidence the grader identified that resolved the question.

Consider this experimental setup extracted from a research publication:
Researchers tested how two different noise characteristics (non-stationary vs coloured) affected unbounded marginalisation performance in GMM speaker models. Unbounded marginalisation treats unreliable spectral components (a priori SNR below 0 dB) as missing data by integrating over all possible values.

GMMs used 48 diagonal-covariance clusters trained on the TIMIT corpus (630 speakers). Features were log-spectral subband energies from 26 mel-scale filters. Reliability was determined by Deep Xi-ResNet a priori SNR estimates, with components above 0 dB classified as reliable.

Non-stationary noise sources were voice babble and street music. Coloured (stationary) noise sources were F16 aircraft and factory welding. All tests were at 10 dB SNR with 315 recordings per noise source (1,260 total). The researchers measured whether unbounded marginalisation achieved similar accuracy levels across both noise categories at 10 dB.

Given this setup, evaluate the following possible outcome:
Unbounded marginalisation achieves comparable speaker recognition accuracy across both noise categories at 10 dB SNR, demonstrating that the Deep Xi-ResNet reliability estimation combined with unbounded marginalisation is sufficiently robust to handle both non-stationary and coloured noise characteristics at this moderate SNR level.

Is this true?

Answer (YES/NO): NO